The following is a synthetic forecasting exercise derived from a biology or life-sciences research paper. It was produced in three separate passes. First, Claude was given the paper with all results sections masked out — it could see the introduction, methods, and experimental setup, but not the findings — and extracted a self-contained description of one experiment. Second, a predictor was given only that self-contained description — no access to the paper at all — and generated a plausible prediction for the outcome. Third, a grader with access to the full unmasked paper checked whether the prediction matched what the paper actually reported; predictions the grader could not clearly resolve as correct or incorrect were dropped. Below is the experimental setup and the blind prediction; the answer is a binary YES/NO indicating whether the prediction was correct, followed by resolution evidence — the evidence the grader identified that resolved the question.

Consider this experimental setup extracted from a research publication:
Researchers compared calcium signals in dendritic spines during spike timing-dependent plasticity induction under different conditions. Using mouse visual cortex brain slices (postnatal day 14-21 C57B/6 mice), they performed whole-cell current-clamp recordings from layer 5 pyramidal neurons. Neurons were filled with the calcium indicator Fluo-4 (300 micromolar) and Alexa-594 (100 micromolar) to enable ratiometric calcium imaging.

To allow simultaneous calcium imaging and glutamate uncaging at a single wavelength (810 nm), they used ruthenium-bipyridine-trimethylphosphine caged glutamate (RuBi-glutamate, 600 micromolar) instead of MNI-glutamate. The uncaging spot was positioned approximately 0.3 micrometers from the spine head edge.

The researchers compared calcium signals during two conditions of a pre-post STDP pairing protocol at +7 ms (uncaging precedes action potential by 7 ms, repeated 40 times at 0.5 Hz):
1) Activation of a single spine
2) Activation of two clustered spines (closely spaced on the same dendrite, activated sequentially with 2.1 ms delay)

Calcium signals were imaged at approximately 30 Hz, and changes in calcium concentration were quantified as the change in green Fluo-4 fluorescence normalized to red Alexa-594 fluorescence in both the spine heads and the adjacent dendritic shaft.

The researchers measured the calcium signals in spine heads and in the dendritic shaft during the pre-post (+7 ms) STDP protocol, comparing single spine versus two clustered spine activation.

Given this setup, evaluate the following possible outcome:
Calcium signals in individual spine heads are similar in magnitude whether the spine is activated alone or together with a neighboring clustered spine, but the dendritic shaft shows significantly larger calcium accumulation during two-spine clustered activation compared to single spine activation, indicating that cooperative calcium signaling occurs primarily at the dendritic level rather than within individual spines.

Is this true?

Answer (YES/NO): NO